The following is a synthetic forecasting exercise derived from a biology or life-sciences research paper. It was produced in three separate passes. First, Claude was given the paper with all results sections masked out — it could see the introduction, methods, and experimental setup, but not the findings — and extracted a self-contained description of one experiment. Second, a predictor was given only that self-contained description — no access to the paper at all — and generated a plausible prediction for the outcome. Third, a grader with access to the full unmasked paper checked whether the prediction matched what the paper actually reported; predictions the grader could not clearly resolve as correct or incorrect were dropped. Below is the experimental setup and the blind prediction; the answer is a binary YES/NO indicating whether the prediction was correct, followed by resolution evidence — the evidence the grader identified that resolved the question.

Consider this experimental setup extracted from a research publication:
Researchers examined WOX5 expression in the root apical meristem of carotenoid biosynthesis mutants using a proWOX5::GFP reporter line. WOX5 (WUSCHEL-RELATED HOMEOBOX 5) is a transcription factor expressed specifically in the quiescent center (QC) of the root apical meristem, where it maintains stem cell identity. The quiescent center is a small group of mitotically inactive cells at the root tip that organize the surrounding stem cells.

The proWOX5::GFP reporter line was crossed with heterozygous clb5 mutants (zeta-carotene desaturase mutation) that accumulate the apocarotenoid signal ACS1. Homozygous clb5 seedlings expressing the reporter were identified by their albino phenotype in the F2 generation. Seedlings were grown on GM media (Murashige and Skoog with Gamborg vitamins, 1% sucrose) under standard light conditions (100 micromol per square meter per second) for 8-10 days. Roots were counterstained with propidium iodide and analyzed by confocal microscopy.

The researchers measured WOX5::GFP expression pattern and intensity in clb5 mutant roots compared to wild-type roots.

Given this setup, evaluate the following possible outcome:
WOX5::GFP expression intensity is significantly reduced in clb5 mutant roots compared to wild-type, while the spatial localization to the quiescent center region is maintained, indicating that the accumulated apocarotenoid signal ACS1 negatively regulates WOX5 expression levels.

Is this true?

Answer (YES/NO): NO